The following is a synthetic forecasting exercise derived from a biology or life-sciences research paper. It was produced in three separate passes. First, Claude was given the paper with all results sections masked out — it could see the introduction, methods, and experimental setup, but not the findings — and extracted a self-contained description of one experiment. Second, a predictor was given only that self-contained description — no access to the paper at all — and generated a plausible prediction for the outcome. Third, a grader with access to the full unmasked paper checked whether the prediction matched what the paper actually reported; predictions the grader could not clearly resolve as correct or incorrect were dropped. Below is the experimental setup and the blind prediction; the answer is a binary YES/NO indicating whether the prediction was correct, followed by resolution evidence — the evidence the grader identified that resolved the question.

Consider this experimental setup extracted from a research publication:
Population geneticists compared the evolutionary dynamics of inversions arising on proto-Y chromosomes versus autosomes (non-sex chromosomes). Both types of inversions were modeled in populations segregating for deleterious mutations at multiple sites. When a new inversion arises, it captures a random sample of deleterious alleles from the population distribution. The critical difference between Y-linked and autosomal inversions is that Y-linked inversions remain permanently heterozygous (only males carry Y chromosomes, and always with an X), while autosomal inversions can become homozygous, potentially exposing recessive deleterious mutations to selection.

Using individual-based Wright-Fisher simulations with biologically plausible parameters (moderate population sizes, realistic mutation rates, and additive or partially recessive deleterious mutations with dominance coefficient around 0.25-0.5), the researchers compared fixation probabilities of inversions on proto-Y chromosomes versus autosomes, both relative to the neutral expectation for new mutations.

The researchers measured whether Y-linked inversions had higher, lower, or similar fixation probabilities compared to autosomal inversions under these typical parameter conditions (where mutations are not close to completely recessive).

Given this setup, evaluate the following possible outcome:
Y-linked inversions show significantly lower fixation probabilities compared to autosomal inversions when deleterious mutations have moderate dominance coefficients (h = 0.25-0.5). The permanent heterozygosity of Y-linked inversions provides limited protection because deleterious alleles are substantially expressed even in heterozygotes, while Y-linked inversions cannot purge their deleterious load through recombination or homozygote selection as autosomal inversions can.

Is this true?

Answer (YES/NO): NO